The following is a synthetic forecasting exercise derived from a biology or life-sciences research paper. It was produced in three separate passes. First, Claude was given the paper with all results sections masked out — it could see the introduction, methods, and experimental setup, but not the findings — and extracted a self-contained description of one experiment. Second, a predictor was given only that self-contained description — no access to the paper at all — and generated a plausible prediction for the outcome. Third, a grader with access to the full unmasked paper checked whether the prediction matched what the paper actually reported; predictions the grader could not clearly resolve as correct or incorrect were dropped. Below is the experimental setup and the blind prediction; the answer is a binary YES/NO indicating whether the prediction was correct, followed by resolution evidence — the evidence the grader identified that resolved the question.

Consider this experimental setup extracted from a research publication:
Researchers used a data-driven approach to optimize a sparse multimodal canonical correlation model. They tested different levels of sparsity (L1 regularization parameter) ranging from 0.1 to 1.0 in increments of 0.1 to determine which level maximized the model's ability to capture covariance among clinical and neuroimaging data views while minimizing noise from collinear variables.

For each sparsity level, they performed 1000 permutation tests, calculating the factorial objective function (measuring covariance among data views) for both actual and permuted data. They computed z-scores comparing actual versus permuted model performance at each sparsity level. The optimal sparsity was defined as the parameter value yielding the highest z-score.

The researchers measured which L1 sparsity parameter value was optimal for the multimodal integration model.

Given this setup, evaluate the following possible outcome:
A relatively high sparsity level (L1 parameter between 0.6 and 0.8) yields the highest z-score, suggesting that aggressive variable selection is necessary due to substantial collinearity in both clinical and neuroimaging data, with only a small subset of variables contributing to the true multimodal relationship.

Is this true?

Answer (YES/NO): NO